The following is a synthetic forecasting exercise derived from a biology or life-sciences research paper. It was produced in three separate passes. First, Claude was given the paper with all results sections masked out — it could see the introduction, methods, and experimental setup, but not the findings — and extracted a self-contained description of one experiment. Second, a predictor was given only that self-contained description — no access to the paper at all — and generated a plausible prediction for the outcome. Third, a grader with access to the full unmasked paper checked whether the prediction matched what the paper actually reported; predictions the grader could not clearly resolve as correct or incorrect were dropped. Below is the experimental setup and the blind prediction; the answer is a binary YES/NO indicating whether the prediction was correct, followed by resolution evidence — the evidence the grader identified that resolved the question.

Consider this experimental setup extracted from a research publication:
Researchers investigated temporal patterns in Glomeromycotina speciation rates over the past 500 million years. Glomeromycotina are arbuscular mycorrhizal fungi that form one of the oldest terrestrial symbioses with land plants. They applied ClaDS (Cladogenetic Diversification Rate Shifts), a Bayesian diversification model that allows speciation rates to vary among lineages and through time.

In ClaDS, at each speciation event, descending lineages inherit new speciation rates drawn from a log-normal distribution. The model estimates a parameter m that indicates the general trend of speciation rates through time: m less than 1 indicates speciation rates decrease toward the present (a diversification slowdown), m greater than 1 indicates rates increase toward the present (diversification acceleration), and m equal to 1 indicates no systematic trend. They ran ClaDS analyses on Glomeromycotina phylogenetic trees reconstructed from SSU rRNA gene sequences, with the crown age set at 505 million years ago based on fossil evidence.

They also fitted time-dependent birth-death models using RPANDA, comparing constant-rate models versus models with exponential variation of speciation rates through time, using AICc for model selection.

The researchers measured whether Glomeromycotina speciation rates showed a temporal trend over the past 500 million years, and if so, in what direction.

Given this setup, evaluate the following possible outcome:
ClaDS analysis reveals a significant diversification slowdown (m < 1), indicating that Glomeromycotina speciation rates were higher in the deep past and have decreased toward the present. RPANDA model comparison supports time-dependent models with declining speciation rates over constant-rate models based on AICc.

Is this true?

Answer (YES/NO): YES